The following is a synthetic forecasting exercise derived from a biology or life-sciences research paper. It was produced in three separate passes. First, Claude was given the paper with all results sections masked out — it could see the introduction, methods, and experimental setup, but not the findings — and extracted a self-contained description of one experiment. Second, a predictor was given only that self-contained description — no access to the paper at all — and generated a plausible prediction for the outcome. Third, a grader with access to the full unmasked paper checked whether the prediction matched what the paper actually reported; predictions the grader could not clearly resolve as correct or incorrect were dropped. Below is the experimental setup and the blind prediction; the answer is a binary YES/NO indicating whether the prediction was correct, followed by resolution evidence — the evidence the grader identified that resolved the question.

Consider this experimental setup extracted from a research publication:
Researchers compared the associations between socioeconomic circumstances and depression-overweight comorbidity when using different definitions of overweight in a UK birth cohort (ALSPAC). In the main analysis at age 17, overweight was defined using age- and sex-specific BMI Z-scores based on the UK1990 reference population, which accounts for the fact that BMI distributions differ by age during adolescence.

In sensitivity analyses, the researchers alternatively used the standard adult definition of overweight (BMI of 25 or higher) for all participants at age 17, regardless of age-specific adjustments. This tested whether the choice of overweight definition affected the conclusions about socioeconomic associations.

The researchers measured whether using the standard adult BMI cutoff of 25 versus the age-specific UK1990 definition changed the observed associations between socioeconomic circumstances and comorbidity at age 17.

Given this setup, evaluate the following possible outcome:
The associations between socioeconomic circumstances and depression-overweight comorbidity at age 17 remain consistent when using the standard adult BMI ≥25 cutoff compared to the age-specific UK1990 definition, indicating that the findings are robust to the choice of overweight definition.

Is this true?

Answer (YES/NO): YES